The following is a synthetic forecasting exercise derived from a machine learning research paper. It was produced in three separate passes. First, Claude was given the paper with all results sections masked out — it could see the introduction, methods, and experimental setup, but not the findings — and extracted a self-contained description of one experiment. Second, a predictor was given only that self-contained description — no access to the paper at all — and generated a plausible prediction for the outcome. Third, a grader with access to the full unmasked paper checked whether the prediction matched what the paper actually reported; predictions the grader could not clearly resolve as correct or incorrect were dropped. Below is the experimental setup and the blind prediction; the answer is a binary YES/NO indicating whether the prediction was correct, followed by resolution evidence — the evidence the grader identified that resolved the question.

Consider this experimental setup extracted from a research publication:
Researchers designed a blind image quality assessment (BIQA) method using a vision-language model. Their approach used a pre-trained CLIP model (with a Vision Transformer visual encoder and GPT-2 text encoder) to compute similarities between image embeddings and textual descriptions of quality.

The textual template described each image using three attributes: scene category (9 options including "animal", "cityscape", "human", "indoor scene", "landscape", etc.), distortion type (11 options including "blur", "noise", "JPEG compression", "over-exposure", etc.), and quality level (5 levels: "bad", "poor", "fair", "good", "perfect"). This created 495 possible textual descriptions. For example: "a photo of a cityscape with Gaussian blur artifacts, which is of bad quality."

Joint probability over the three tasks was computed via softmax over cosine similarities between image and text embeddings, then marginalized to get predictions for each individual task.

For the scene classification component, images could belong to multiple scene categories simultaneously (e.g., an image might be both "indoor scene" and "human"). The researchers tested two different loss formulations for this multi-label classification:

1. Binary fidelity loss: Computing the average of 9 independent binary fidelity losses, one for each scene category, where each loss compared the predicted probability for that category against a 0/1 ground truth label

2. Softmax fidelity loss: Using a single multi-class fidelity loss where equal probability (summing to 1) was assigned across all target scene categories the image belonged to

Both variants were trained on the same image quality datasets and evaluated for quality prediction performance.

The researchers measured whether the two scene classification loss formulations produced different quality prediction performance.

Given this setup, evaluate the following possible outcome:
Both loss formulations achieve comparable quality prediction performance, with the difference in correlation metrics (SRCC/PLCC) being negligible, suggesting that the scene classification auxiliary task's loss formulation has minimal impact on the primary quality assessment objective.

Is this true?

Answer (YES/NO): YES